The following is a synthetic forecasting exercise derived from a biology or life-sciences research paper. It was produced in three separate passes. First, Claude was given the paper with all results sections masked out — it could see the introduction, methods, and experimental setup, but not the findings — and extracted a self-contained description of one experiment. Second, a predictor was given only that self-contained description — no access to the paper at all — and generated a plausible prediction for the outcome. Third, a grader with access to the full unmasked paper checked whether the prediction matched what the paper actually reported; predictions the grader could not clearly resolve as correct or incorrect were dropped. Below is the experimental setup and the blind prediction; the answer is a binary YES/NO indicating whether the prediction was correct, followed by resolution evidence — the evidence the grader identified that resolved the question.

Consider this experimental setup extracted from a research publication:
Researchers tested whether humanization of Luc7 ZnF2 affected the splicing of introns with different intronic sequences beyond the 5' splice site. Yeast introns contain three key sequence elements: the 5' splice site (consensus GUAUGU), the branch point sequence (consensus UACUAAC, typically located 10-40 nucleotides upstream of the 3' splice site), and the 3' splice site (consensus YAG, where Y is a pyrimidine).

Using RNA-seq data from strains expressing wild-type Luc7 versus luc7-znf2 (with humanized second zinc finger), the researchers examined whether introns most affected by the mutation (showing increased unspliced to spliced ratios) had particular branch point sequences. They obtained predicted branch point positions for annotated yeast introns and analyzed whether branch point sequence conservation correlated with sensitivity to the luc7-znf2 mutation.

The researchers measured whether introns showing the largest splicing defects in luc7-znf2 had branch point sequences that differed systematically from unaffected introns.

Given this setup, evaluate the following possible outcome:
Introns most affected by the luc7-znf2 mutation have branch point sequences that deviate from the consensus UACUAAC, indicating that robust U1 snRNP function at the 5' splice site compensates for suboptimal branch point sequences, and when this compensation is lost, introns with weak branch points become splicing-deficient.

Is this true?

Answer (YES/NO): NO